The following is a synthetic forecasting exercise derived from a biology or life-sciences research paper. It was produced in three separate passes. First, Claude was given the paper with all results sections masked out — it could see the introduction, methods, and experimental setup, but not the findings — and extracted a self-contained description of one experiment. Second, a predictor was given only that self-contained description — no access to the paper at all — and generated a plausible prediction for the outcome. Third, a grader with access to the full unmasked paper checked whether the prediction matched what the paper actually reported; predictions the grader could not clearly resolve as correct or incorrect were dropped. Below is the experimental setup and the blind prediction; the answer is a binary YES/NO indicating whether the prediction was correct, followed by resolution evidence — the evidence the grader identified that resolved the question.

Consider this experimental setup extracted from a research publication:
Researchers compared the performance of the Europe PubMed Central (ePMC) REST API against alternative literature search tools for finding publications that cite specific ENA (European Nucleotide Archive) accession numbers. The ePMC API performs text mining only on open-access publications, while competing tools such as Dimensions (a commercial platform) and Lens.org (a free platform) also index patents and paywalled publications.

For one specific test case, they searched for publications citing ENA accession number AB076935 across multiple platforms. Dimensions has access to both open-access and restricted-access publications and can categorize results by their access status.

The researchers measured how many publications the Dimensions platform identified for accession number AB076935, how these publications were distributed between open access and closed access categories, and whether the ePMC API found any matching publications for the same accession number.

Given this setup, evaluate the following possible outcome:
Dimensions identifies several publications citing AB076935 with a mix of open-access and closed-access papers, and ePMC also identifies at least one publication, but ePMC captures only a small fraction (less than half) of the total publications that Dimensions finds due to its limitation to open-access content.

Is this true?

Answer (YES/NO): NO